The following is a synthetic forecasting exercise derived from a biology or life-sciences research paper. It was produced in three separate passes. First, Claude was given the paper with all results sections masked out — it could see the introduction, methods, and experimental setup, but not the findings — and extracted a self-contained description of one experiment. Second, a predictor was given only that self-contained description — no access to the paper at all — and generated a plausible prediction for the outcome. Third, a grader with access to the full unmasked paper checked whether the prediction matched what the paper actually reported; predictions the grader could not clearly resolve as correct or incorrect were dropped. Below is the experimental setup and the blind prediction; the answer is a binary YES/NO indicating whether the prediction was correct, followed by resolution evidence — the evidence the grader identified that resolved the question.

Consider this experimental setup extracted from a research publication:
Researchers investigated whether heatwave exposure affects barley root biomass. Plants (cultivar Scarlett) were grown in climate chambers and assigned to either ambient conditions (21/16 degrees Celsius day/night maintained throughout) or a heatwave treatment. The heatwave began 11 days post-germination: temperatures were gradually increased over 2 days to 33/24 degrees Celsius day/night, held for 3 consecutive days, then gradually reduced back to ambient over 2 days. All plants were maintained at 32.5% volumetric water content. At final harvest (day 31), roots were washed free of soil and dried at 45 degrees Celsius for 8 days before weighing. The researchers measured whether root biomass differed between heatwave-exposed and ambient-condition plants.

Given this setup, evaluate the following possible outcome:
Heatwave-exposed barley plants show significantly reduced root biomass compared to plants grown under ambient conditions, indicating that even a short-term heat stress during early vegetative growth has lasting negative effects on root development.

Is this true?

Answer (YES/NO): NO